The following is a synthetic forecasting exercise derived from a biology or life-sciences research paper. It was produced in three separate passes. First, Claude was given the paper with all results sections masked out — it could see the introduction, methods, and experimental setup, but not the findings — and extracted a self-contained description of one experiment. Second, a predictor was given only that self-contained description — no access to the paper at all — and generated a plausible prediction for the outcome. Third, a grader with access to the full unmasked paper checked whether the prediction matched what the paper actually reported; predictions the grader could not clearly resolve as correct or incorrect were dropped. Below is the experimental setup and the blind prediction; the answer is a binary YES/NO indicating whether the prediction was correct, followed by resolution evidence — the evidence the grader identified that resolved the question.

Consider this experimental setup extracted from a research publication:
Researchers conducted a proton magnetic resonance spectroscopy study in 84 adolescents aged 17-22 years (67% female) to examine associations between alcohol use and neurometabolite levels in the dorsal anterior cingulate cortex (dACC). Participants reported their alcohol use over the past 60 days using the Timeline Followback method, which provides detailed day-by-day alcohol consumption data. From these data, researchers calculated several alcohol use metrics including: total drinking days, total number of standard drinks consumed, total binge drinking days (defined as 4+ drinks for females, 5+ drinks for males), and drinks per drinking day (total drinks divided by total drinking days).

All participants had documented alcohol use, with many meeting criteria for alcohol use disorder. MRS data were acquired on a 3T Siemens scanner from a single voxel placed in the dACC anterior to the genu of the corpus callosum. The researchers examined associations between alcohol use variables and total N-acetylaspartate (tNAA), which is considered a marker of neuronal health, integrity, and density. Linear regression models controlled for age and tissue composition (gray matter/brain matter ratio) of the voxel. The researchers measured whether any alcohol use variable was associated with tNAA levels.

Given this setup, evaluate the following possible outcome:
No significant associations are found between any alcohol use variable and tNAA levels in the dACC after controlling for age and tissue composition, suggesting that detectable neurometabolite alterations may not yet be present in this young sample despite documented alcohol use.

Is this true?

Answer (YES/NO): NO